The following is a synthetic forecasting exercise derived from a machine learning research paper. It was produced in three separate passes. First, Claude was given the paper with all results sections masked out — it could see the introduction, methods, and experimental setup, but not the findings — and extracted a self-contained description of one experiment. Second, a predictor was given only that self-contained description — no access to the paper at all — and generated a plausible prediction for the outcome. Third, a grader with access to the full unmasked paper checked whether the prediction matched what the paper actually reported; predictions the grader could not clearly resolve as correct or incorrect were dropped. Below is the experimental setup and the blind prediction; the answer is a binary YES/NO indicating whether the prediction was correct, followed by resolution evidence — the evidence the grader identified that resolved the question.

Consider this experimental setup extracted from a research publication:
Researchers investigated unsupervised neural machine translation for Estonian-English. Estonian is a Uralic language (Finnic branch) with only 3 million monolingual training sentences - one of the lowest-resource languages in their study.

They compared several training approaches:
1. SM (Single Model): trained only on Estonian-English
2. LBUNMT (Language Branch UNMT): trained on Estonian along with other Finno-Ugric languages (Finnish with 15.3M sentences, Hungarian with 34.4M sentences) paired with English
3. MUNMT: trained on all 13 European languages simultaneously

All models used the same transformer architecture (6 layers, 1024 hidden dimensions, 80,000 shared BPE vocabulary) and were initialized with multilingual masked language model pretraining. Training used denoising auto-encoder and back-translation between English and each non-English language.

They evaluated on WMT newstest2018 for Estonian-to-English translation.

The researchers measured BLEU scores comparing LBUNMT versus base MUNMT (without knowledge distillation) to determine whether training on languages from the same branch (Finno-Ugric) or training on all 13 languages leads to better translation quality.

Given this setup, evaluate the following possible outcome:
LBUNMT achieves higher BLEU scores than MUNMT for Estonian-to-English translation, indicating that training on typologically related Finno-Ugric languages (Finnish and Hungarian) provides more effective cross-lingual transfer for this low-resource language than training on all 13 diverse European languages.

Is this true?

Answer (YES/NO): YES